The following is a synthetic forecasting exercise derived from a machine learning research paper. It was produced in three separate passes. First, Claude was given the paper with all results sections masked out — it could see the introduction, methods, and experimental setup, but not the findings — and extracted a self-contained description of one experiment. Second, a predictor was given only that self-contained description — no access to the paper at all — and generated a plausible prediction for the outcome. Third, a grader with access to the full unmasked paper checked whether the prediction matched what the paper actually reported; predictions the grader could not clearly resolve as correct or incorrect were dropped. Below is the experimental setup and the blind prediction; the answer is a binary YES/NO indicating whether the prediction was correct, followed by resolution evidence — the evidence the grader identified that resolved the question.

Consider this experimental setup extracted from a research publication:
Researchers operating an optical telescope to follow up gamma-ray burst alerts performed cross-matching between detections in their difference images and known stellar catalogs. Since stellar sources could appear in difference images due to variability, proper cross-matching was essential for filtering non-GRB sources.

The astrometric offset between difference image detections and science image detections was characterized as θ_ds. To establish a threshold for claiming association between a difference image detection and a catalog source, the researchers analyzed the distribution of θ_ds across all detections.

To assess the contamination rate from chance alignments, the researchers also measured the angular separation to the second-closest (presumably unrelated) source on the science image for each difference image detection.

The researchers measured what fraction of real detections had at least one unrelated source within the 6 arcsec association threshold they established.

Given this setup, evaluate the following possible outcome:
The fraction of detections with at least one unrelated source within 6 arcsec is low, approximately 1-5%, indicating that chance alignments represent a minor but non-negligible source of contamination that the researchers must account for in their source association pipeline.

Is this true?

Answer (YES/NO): NO